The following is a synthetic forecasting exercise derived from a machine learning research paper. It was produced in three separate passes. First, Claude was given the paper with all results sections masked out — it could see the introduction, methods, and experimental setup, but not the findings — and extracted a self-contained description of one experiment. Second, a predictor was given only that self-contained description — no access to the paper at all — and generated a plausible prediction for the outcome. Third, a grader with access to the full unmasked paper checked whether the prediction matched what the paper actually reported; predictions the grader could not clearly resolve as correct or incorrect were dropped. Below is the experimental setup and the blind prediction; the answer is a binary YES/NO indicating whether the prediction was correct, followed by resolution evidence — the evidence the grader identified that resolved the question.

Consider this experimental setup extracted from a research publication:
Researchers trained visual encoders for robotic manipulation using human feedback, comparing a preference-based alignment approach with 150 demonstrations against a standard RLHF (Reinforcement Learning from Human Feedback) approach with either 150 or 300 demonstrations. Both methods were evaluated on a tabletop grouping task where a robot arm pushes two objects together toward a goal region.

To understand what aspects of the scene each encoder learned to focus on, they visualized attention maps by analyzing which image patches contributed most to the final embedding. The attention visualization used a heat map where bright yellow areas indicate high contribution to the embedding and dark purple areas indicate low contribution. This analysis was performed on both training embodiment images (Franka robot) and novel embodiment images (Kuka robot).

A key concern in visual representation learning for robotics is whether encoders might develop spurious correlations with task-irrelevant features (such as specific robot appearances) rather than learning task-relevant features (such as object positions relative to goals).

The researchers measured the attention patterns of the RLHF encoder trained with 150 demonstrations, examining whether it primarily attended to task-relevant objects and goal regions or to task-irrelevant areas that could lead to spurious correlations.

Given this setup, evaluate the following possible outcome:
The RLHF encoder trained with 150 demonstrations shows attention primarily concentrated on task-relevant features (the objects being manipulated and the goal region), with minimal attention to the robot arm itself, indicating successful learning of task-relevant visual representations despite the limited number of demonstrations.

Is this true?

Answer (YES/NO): NO